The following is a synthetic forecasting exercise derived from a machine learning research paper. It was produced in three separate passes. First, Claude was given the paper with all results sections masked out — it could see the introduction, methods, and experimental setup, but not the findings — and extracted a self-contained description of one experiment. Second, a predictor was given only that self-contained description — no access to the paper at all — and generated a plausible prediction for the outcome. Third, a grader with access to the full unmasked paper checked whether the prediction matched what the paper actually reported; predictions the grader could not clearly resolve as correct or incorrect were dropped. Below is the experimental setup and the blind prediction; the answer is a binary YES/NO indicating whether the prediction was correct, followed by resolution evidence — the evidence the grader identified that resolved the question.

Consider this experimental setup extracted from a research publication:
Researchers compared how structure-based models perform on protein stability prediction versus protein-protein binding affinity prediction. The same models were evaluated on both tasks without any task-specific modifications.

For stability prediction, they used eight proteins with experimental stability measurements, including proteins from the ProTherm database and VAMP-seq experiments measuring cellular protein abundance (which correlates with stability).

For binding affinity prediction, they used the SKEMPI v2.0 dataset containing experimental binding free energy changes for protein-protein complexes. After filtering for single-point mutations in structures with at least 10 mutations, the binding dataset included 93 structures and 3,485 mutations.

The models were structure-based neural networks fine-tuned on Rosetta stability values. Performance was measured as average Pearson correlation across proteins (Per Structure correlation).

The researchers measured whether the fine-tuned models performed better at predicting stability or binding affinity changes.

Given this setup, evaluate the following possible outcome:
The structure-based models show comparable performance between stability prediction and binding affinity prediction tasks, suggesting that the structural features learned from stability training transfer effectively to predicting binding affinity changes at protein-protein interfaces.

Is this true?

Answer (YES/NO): NO